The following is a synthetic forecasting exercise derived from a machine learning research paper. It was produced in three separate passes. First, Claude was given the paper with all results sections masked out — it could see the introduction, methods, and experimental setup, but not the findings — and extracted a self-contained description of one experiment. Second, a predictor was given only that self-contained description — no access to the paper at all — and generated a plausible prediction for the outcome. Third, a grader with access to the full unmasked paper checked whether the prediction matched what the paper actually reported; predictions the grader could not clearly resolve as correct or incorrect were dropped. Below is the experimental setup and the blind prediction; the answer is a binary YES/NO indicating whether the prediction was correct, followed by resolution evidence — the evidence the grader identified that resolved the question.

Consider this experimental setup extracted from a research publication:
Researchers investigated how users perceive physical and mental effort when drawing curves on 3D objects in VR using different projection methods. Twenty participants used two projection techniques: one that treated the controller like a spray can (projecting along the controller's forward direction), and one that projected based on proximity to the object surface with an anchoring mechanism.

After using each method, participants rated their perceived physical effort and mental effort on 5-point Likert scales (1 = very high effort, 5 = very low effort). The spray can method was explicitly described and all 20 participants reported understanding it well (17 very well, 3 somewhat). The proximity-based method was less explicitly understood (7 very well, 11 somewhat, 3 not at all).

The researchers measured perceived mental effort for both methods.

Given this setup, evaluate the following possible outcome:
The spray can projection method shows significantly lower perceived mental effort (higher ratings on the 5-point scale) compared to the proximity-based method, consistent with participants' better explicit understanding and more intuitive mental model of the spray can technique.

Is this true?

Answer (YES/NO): NO